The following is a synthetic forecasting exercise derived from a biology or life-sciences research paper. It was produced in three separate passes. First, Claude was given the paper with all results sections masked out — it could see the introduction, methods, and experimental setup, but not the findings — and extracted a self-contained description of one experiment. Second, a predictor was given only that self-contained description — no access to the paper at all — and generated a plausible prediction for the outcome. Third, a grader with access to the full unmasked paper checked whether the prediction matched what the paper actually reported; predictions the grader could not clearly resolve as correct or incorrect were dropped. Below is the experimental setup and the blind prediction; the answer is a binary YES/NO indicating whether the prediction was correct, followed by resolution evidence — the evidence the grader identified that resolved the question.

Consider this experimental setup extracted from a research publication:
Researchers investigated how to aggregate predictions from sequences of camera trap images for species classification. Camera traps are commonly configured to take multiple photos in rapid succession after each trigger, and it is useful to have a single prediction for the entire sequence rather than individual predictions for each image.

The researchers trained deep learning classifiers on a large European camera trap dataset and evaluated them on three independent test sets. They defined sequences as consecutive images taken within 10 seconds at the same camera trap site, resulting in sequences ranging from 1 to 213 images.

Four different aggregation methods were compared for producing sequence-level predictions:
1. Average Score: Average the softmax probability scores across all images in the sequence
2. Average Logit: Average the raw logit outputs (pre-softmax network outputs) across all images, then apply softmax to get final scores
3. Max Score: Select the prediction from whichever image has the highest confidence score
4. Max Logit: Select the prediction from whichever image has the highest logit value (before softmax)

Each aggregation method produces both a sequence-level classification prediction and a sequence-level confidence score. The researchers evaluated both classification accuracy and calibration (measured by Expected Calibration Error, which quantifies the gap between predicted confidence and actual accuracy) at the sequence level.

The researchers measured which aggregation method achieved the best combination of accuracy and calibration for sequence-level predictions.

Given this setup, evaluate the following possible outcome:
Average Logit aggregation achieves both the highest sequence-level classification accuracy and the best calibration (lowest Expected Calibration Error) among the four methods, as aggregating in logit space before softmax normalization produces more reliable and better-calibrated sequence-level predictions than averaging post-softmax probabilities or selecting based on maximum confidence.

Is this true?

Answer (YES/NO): NO